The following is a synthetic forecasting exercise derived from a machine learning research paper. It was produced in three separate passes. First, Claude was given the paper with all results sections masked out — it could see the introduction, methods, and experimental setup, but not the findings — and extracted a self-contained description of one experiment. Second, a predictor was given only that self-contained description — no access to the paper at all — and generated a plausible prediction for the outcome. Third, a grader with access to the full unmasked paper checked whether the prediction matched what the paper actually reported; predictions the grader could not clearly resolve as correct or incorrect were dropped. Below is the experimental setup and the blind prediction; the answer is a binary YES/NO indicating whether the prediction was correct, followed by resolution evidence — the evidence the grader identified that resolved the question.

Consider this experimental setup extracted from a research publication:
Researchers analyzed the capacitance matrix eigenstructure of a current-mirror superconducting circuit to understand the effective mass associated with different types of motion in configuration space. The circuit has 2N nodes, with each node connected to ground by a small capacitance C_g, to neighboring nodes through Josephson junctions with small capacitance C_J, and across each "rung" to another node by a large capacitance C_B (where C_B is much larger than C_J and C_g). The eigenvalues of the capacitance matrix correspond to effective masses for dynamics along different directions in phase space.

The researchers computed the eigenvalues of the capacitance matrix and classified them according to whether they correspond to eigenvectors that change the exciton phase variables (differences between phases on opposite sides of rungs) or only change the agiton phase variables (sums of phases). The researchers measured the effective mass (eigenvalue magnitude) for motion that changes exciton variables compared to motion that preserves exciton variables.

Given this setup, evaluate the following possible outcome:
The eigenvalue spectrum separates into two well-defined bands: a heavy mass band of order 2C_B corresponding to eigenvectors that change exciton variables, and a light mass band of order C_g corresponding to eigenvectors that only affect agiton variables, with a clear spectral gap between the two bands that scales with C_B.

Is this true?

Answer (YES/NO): NO